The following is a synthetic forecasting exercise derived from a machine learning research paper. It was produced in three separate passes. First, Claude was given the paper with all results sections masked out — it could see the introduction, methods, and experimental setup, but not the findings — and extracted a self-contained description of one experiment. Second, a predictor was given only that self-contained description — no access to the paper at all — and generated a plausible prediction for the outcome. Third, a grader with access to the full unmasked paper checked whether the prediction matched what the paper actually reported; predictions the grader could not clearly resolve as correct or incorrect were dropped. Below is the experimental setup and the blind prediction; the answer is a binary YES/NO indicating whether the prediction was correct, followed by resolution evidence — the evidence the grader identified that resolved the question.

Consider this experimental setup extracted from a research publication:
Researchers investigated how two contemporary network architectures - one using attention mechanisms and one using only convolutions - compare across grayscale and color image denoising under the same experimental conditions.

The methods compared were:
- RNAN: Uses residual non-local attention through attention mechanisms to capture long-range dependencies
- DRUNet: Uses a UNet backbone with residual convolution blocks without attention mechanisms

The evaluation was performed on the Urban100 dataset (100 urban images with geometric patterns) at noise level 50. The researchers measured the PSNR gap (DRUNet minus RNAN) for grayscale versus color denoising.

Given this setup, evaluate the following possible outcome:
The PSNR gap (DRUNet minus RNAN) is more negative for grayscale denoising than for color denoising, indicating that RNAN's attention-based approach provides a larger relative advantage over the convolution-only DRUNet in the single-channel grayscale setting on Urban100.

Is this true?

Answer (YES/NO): NO